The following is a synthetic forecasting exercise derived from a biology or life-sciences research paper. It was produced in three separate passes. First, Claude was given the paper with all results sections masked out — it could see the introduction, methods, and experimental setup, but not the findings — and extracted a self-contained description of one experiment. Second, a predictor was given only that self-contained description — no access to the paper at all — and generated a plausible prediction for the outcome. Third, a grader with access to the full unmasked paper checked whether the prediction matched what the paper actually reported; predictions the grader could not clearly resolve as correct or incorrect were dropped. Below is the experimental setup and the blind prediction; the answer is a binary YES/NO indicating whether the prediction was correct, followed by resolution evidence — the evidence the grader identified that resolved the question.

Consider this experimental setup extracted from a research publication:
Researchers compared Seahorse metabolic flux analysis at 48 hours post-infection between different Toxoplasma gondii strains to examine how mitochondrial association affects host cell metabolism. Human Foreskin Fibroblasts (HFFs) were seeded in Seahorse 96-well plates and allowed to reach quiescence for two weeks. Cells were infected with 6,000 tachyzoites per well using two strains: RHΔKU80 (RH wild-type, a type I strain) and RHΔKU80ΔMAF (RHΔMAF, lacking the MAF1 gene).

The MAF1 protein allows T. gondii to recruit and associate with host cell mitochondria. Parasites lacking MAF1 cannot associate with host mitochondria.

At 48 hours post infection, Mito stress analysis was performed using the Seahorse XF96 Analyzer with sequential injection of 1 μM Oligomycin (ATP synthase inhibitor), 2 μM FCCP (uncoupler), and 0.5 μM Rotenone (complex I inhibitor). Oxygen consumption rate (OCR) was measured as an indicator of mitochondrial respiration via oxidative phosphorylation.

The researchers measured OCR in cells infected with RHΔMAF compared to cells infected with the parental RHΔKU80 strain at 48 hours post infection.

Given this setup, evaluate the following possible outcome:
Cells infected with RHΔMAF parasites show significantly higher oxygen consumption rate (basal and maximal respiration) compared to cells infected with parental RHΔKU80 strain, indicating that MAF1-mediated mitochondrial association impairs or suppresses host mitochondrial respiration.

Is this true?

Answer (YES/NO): NO